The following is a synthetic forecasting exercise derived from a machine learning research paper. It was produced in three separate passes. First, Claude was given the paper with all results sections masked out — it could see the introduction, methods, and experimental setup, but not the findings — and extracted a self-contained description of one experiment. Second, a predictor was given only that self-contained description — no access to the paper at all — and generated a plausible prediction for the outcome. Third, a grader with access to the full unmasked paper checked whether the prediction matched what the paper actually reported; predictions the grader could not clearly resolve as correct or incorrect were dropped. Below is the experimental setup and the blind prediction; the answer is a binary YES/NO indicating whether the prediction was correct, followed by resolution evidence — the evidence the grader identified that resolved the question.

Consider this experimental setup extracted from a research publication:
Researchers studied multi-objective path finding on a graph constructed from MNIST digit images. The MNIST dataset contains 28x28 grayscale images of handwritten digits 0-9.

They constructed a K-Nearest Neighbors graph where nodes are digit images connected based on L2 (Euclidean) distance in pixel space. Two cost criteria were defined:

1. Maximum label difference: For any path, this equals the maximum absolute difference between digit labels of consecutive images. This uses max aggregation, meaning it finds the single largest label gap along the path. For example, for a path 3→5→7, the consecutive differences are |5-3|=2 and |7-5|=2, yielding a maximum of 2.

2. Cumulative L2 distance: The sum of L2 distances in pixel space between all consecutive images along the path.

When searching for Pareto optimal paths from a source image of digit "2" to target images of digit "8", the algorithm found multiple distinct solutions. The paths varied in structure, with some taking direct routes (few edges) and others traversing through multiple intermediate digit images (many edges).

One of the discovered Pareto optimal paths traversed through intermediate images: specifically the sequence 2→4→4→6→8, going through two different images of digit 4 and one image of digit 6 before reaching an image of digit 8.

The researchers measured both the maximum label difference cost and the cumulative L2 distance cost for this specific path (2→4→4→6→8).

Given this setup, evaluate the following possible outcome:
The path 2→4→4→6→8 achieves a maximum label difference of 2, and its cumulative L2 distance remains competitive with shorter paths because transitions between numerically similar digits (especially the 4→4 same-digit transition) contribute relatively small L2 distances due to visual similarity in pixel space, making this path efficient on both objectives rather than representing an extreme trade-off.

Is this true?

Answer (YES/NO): NO